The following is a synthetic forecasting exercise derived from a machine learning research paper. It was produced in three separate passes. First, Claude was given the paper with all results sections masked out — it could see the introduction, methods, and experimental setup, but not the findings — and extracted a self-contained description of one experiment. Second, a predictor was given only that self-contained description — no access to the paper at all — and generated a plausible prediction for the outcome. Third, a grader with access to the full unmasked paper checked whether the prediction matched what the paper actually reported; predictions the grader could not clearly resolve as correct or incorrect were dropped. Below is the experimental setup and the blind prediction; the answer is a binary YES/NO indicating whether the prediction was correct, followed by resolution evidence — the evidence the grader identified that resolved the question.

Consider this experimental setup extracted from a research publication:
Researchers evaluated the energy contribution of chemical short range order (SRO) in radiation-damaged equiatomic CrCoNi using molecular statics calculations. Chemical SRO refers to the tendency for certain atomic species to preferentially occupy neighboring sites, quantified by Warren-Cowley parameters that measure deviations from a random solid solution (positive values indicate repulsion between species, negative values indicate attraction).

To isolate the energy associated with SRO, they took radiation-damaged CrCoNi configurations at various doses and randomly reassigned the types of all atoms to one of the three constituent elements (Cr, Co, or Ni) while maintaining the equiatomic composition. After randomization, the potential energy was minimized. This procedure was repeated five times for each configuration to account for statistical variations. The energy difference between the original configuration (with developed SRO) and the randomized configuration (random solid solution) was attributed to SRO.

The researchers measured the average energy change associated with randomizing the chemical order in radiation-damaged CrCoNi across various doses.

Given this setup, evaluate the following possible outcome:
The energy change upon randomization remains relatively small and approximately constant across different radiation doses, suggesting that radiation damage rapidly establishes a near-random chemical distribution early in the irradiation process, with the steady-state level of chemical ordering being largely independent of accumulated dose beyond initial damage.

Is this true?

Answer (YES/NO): NO